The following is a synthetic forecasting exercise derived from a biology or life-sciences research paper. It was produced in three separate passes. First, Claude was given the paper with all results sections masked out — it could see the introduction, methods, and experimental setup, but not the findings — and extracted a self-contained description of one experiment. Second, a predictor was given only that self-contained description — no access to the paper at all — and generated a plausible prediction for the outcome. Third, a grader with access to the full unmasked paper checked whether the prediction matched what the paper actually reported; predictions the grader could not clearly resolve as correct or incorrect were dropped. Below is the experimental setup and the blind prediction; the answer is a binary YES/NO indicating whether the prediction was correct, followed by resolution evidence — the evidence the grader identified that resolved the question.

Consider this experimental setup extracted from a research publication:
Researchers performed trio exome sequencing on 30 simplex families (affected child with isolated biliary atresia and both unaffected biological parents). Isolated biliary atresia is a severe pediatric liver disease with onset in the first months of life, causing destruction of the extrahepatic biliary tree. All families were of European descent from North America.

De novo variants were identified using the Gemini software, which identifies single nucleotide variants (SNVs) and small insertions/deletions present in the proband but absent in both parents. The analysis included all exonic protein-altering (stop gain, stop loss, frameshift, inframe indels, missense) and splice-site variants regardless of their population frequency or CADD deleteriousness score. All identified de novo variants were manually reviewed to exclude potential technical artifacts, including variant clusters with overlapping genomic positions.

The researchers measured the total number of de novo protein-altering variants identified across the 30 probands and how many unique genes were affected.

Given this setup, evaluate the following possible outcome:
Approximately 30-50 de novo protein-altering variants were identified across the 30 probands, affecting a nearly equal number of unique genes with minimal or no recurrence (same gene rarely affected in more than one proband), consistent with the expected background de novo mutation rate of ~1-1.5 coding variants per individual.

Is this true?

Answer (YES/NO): NO